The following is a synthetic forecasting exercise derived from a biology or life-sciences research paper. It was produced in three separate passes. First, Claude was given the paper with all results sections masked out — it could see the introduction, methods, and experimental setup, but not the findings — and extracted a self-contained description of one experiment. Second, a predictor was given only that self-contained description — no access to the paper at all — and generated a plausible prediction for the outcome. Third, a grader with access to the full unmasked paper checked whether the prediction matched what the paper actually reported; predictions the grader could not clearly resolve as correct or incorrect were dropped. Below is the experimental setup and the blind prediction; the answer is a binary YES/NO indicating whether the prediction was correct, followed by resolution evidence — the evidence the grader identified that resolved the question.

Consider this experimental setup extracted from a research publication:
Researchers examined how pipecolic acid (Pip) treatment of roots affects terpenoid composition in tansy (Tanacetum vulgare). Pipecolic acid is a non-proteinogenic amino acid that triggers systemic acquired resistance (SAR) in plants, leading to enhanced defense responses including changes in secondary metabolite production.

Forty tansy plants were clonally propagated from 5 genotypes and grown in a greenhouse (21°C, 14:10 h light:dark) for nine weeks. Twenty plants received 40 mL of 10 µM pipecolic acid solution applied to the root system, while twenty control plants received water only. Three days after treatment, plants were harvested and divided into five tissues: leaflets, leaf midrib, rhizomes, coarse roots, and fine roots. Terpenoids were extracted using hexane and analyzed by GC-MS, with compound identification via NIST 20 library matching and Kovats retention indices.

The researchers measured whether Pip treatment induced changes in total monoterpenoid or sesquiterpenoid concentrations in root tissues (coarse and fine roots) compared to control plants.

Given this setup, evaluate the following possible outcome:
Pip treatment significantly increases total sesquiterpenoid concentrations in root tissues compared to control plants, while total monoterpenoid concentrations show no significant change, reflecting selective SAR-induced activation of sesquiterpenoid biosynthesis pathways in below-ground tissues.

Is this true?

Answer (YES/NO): YES